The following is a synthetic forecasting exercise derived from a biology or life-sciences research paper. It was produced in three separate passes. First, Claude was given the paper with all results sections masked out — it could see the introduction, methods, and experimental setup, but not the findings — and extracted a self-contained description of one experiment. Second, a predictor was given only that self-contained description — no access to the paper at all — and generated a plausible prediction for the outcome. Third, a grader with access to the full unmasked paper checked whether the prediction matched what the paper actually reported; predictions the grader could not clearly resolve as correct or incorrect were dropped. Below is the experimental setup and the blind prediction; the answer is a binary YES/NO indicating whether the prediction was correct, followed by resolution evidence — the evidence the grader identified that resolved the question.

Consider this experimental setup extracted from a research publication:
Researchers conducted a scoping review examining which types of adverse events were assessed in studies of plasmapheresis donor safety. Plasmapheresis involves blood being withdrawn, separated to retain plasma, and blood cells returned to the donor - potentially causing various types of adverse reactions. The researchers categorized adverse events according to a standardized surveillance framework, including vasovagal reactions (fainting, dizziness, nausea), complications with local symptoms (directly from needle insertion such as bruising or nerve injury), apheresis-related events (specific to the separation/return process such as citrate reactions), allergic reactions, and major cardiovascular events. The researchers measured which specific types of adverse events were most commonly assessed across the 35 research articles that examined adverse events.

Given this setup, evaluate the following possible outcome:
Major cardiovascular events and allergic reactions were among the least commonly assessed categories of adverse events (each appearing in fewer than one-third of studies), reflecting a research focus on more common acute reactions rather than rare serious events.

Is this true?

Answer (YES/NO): YES